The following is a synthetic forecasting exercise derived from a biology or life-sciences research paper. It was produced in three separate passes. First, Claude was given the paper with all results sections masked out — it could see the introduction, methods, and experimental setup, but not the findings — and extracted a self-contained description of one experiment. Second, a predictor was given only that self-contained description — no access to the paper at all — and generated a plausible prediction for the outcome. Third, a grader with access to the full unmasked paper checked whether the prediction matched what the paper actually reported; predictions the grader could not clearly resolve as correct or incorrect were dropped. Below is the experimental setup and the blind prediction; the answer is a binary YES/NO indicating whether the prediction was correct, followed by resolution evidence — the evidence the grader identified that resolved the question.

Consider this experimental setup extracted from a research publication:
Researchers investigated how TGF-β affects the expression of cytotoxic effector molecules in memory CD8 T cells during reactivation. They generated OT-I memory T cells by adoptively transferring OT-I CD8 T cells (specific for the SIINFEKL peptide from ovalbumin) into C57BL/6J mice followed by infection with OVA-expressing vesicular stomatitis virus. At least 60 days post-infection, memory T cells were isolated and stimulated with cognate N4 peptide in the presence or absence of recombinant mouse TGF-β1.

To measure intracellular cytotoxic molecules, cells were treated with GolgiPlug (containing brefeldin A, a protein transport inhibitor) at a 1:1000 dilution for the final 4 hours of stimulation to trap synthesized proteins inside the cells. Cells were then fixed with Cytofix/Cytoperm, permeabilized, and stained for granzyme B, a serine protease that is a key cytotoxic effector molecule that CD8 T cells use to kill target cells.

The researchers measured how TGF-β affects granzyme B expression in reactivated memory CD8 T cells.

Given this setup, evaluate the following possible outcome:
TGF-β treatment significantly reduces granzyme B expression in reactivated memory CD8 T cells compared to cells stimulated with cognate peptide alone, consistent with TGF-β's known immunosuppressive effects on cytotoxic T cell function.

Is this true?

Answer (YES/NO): YES